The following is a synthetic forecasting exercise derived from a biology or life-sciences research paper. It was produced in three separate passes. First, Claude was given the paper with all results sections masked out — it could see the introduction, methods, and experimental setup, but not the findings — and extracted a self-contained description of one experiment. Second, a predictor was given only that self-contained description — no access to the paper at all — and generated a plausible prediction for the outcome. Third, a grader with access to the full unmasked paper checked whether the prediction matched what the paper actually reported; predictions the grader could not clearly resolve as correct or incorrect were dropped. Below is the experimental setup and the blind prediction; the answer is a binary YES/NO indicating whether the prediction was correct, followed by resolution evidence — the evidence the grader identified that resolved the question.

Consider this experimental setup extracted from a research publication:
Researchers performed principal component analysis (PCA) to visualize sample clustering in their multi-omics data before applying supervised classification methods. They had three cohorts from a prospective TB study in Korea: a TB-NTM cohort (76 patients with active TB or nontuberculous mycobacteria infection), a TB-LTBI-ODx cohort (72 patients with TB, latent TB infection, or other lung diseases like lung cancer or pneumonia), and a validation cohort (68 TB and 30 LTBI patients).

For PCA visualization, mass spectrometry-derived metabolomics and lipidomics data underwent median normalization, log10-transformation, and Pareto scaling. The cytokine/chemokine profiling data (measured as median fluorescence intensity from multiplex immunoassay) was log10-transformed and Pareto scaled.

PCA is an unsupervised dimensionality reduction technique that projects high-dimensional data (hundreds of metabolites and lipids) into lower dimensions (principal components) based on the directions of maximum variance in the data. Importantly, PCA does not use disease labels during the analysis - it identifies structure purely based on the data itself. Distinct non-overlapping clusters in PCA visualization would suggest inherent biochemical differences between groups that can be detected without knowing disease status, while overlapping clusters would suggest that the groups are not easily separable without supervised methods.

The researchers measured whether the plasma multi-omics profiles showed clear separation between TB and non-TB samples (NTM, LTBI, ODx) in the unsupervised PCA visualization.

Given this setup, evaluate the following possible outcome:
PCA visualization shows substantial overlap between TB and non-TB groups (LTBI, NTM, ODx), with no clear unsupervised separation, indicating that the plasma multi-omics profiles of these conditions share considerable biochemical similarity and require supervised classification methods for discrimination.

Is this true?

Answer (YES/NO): YES